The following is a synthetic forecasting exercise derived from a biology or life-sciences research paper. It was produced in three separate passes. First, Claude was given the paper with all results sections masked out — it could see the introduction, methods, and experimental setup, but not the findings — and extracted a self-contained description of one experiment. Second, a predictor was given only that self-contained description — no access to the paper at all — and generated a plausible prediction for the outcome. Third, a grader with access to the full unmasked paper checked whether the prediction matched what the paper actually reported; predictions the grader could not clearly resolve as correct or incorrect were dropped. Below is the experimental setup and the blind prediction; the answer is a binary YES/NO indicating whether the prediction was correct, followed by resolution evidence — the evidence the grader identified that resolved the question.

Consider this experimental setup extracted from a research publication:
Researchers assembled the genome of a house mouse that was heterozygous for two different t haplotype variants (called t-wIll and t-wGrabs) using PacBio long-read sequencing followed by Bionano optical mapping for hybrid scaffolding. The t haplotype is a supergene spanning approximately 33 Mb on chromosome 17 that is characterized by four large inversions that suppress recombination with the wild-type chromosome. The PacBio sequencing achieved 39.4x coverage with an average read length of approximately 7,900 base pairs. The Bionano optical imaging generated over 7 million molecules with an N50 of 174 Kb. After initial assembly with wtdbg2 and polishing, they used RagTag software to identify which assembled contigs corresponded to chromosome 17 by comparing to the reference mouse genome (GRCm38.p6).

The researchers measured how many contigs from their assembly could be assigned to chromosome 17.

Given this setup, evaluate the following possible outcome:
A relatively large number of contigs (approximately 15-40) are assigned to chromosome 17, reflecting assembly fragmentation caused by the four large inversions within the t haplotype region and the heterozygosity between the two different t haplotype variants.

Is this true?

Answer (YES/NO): NO